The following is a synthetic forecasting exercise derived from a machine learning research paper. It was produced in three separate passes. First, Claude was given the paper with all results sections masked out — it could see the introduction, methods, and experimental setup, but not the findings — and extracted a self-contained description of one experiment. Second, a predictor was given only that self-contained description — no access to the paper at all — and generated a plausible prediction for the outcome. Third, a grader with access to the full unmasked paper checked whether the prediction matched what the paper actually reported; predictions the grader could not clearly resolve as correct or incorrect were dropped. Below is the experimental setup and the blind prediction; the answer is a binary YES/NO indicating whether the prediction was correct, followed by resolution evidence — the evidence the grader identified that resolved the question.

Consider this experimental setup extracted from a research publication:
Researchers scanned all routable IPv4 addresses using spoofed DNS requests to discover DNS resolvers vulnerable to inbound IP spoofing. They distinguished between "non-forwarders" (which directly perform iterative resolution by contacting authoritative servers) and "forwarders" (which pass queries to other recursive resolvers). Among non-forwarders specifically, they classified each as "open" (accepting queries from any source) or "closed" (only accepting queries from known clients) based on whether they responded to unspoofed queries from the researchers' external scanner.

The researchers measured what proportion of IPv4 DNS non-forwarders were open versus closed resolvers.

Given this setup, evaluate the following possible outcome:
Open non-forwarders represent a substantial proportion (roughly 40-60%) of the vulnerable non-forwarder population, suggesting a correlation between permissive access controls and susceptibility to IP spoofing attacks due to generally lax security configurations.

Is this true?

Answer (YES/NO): NO